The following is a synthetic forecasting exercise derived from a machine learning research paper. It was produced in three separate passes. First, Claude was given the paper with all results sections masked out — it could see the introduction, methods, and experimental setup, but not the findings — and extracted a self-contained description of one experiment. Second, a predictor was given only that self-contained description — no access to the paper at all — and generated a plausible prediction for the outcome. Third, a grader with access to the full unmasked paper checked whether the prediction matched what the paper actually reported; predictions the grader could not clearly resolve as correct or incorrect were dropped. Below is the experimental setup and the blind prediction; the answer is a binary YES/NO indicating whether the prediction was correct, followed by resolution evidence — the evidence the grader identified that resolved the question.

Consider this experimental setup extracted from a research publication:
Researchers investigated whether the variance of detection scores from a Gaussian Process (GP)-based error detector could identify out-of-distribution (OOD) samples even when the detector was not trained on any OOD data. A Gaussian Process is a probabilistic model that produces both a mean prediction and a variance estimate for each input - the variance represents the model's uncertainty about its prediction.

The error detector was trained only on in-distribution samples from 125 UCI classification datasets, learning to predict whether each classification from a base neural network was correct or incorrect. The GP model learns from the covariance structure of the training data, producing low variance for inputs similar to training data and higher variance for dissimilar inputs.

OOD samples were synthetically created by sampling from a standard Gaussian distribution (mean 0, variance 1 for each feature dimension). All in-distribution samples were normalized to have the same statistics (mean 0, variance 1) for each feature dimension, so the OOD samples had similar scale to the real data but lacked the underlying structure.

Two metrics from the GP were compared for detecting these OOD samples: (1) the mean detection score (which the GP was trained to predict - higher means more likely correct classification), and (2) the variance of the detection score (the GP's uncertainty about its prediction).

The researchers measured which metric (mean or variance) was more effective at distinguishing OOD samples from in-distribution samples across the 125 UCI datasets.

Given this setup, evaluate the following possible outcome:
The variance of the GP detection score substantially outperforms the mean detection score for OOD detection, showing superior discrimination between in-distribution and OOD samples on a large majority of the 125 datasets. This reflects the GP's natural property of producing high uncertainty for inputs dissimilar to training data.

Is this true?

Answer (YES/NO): YES